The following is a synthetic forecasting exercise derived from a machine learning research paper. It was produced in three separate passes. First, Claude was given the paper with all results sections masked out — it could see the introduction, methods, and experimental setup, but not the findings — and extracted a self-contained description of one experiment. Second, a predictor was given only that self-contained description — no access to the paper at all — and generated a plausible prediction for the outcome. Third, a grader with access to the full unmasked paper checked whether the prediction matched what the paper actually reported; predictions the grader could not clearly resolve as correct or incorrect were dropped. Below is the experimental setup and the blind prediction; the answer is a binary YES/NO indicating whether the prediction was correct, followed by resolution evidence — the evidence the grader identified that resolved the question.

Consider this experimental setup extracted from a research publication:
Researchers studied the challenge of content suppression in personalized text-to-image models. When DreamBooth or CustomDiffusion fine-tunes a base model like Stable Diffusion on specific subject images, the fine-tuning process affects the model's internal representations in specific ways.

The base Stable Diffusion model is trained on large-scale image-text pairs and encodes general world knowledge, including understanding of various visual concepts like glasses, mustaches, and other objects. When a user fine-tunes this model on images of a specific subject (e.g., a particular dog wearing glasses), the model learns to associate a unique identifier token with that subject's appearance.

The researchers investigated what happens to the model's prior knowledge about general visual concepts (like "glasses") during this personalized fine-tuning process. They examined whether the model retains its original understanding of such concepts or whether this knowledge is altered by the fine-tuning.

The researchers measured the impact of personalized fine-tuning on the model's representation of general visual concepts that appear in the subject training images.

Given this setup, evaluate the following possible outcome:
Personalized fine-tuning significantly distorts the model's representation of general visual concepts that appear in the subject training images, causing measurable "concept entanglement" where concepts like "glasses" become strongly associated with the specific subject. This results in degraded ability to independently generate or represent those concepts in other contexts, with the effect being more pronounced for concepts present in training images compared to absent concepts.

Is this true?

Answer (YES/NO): NO